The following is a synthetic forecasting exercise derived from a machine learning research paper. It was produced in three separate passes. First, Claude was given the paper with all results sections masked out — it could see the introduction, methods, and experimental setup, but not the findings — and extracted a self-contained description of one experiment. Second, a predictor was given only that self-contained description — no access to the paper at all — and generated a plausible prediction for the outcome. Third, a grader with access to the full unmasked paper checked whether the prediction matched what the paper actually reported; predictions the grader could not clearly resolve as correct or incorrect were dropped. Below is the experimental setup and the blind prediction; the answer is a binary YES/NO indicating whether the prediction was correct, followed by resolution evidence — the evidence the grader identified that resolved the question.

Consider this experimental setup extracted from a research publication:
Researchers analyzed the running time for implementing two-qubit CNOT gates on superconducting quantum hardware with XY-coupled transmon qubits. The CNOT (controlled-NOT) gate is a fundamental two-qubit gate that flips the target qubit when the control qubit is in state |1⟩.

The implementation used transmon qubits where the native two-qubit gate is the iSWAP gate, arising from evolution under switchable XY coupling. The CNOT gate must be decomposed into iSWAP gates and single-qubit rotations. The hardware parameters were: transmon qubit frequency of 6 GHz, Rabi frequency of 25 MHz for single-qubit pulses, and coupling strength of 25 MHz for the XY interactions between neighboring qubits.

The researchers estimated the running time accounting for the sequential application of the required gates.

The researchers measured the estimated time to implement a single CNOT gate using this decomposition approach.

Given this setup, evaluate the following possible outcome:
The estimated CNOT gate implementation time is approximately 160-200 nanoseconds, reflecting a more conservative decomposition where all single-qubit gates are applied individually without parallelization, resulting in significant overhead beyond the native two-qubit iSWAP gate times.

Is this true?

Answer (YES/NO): NO